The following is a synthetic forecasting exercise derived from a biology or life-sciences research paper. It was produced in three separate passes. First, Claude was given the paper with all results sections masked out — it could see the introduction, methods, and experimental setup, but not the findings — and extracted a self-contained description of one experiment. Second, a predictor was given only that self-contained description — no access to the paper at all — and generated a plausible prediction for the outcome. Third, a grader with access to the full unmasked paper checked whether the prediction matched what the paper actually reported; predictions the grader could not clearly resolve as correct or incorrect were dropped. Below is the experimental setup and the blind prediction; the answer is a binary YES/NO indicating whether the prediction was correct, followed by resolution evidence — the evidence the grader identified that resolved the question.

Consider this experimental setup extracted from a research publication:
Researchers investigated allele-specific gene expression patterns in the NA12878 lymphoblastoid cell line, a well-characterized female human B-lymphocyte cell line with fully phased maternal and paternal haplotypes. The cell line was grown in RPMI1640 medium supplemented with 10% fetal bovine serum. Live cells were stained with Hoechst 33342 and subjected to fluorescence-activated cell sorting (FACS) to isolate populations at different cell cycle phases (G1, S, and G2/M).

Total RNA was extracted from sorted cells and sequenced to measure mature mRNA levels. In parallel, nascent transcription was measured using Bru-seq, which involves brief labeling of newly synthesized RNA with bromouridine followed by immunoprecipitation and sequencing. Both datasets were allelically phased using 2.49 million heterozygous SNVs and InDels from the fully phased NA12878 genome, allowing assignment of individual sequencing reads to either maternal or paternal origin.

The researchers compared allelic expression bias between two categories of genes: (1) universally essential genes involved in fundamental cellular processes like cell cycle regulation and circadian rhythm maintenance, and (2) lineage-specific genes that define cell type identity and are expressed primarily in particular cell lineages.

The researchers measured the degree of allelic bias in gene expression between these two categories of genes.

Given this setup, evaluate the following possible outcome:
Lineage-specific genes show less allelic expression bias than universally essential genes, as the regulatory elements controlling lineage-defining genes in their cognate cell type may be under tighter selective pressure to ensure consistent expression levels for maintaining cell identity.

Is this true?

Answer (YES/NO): NO